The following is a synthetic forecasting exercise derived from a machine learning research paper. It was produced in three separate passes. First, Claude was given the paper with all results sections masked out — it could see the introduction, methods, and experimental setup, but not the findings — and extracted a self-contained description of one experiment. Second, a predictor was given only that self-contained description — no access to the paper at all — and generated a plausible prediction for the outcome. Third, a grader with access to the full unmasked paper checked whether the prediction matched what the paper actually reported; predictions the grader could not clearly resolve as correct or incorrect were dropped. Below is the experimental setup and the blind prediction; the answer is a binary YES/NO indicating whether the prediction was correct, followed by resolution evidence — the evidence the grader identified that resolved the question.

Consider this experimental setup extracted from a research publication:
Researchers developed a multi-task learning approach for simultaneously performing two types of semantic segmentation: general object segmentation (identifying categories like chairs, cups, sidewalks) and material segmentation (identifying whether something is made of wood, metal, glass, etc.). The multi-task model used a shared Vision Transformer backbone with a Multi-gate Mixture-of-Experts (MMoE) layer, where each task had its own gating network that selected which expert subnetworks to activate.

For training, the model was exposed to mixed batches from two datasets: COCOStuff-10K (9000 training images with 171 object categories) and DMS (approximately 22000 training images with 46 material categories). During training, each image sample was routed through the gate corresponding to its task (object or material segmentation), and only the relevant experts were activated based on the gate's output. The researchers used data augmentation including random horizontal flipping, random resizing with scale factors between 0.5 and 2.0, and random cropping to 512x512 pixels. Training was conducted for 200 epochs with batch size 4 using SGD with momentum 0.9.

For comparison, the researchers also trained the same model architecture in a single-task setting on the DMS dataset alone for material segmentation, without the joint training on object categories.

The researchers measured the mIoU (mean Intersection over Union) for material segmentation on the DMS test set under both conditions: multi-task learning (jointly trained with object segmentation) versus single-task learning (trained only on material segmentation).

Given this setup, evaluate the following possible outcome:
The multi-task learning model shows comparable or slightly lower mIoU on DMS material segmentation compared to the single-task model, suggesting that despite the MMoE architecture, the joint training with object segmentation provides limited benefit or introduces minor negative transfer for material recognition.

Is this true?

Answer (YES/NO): NO